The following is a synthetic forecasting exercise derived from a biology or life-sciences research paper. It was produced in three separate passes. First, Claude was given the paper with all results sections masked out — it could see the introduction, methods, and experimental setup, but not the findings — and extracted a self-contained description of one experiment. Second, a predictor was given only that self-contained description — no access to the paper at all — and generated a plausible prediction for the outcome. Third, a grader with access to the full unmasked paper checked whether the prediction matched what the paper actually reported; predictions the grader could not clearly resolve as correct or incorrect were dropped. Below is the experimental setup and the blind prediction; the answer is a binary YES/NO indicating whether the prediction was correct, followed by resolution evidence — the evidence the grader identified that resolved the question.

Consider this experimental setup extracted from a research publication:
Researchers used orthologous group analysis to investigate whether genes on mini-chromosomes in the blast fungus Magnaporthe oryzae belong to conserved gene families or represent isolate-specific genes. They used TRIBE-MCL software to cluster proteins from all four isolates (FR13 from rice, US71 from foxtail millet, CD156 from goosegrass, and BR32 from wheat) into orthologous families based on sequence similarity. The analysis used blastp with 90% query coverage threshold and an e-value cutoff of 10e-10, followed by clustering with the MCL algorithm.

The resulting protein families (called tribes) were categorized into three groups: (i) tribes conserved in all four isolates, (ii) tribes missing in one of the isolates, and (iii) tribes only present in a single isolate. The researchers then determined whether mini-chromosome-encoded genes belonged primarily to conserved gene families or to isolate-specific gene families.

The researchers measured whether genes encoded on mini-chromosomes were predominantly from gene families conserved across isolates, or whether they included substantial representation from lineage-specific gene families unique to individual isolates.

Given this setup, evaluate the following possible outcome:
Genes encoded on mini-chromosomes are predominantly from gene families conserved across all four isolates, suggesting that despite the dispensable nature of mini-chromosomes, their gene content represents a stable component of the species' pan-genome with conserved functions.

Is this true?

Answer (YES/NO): NO